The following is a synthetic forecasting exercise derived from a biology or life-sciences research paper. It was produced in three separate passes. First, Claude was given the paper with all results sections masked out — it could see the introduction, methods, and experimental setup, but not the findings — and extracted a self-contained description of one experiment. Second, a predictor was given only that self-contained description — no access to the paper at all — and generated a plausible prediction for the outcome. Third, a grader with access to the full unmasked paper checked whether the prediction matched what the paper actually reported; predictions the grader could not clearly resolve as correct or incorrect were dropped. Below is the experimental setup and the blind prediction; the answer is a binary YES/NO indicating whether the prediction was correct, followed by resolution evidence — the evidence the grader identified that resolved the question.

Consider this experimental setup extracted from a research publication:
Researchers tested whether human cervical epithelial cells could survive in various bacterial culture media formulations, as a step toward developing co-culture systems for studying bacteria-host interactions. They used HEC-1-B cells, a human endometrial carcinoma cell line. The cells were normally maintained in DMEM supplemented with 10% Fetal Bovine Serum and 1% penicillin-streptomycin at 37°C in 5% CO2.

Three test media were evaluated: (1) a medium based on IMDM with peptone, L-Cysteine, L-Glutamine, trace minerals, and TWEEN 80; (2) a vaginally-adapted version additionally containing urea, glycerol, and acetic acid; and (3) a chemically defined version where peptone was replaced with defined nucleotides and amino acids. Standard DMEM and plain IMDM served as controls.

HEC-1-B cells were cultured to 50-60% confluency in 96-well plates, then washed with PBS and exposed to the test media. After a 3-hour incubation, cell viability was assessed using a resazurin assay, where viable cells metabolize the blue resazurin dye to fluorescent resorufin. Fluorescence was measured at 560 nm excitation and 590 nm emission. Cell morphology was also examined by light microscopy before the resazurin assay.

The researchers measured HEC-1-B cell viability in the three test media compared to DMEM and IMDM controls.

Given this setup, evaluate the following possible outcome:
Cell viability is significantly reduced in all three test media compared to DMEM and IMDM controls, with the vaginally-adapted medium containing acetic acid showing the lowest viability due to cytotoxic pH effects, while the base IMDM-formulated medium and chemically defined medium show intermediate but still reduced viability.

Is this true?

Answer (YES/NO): NO